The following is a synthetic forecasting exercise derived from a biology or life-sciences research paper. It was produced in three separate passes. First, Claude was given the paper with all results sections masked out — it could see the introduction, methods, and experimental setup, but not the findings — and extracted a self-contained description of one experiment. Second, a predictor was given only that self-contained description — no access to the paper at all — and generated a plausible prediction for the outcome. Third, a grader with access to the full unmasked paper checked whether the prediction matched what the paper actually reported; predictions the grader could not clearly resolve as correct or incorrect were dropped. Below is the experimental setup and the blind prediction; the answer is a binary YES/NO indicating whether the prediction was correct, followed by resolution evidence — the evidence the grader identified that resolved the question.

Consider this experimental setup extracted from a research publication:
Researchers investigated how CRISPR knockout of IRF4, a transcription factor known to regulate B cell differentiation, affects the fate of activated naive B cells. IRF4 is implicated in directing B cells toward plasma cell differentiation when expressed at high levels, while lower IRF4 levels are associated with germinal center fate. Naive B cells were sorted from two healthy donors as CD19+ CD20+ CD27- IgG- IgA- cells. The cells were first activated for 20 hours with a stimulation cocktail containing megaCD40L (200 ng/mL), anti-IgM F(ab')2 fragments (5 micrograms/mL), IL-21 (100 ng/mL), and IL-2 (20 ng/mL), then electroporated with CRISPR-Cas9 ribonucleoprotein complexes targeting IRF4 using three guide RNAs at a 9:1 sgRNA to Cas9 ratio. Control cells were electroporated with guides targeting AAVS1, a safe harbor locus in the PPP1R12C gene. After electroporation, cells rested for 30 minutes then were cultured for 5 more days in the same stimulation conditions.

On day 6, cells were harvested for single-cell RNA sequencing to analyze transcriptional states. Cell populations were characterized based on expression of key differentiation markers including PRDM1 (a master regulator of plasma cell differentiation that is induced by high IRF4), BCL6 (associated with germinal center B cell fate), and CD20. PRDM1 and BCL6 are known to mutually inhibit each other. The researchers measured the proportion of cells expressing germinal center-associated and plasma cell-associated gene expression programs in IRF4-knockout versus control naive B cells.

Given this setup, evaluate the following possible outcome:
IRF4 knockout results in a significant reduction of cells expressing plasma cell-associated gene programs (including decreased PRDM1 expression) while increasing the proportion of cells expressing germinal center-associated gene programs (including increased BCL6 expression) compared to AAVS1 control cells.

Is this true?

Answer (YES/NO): NO